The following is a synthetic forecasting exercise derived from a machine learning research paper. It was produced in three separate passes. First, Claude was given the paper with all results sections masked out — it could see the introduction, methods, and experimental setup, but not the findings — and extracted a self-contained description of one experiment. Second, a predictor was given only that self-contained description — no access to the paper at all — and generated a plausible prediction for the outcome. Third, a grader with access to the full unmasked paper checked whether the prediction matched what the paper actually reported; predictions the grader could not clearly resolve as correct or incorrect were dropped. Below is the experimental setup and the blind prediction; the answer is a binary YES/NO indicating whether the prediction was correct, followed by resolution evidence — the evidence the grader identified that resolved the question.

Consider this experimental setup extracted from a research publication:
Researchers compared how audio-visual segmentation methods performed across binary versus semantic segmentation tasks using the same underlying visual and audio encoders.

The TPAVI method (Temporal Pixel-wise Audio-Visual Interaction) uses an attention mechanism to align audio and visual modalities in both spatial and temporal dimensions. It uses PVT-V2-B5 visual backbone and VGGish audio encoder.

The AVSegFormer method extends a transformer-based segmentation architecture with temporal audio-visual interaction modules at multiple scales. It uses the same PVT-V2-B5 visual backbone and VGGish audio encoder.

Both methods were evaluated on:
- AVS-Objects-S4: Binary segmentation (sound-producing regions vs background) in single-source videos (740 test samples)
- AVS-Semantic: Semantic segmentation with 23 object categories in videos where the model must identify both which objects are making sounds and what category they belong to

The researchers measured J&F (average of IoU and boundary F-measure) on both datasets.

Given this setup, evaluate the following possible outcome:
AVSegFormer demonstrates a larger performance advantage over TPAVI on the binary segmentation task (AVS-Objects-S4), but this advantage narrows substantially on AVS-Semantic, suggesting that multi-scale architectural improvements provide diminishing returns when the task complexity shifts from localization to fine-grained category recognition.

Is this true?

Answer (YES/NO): NO